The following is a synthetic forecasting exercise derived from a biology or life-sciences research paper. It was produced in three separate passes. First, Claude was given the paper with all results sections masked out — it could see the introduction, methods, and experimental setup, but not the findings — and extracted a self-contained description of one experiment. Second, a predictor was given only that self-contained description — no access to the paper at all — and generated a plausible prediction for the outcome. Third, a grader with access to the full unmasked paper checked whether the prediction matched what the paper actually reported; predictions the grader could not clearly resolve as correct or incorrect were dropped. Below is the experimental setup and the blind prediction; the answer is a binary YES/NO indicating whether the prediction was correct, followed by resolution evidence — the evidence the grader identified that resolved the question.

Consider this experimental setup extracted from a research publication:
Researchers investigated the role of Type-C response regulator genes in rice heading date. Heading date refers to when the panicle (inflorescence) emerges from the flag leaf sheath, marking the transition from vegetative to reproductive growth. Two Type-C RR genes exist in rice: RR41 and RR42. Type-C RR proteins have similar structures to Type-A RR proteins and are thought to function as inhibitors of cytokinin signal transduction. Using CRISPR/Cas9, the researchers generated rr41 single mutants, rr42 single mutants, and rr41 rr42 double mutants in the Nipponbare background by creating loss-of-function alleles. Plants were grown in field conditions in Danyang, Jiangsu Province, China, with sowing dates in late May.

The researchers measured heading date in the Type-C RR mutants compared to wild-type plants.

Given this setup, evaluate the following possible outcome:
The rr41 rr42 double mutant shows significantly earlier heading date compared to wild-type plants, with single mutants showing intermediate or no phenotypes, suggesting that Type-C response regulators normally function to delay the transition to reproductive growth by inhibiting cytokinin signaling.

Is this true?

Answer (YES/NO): NO